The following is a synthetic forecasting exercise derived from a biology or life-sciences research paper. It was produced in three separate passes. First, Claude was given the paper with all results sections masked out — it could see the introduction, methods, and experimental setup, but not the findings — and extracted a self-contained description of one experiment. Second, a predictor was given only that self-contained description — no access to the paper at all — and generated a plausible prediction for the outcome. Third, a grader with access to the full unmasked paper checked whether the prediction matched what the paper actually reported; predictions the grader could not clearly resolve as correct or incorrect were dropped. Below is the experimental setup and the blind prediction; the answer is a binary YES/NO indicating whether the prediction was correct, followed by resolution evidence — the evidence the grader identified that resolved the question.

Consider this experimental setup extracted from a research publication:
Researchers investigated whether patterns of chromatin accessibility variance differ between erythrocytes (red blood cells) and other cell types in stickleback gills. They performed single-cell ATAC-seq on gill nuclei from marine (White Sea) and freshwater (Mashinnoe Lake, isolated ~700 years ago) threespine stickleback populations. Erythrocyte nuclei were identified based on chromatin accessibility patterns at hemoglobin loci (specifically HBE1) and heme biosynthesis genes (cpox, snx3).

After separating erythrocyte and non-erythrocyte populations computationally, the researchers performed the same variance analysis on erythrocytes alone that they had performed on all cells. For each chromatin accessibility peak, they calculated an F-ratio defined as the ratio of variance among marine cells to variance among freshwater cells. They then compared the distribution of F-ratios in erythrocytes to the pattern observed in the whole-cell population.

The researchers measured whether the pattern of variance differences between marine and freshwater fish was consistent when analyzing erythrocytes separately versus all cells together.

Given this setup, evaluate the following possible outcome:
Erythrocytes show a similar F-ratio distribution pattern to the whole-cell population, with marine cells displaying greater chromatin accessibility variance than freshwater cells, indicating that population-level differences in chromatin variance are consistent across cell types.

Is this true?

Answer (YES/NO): YES